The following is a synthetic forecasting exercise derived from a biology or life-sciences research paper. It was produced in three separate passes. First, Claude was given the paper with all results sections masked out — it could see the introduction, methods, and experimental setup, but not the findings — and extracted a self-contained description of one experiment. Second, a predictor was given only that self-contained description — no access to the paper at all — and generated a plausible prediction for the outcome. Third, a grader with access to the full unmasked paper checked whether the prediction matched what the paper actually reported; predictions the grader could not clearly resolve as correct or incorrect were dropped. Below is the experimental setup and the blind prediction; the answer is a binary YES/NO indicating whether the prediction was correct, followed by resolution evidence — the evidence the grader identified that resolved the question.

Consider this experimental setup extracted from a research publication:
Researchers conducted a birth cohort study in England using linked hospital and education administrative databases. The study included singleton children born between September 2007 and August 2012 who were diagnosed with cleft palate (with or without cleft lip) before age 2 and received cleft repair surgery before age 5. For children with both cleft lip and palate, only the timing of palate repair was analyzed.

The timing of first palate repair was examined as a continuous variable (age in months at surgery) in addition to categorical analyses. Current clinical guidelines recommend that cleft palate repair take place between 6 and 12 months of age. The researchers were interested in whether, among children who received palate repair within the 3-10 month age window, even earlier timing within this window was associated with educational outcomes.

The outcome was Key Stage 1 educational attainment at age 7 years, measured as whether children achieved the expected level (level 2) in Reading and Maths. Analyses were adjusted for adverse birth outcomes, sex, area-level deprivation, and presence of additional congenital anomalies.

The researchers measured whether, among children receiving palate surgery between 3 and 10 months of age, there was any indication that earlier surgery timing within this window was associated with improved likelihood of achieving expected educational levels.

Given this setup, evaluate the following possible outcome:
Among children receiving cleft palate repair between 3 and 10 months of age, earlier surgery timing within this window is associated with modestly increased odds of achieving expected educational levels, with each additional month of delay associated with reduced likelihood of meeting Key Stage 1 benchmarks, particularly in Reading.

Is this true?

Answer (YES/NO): NO